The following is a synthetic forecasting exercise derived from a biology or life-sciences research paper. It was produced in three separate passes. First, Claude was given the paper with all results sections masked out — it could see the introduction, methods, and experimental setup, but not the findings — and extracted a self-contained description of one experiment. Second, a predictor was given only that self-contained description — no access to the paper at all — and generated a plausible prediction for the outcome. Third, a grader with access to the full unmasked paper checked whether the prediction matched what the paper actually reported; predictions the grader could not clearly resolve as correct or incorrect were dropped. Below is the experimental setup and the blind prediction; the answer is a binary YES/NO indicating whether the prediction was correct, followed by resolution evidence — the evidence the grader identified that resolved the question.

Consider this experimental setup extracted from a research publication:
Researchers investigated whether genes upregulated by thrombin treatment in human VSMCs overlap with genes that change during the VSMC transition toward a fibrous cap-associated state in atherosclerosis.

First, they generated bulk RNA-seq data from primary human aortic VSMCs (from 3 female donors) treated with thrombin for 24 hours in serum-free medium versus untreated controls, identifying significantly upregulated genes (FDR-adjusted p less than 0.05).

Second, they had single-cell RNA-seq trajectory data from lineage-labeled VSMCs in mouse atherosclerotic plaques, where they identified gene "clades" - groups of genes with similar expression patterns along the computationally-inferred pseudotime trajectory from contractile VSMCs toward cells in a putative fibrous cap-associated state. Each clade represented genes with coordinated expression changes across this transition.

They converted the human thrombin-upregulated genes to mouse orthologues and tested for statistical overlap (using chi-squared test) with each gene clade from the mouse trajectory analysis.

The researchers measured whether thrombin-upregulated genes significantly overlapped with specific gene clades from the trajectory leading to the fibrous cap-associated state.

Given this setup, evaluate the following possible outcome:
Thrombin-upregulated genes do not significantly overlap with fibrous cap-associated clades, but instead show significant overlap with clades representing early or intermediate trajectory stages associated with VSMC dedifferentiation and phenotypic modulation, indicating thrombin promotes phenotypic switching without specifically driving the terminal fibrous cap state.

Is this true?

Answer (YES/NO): NO